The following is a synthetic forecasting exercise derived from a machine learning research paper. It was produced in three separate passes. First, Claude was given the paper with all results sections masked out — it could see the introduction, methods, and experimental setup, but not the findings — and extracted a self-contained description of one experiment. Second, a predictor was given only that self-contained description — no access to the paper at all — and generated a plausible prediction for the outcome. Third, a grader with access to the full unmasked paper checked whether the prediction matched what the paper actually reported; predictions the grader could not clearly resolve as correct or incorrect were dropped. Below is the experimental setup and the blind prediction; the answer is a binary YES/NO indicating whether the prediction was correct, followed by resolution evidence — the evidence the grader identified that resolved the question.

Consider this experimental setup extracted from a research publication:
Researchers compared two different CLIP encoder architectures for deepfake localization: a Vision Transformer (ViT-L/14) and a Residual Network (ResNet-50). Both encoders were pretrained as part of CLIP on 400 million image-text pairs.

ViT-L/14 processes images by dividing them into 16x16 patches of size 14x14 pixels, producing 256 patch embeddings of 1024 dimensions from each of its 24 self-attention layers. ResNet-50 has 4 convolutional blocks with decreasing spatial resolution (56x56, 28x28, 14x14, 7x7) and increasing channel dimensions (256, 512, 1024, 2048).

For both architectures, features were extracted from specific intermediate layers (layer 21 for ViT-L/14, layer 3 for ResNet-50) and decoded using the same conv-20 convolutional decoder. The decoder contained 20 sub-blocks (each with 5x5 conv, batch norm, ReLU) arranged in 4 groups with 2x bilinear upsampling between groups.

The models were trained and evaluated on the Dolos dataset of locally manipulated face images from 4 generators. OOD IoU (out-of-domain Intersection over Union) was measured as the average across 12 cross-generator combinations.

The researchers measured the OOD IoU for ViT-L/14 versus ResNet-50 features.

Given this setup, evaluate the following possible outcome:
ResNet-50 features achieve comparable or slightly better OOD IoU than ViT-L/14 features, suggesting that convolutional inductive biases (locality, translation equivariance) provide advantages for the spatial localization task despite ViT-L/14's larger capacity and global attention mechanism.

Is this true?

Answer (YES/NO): YES